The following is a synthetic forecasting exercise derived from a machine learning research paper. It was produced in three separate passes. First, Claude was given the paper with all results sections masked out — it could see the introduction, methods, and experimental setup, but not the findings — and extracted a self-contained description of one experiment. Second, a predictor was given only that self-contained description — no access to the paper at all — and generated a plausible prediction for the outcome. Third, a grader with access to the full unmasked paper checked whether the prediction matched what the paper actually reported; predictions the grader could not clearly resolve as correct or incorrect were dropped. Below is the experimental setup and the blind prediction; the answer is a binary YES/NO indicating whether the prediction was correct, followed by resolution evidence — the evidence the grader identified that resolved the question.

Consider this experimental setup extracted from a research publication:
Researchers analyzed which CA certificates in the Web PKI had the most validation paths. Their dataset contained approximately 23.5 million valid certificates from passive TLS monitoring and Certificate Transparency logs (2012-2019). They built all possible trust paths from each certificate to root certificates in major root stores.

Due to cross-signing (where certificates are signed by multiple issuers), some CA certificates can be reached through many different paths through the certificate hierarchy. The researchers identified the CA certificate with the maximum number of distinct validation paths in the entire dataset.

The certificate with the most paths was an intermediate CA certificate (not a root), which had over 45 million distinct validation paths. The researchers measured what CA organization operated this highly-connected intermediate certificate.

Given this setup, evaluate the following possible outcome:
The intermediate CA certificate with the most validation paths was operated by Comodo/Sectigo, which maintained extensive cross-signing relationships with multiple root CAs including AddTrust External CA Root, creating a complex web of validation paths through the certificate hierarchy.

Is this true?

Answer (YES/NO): NO